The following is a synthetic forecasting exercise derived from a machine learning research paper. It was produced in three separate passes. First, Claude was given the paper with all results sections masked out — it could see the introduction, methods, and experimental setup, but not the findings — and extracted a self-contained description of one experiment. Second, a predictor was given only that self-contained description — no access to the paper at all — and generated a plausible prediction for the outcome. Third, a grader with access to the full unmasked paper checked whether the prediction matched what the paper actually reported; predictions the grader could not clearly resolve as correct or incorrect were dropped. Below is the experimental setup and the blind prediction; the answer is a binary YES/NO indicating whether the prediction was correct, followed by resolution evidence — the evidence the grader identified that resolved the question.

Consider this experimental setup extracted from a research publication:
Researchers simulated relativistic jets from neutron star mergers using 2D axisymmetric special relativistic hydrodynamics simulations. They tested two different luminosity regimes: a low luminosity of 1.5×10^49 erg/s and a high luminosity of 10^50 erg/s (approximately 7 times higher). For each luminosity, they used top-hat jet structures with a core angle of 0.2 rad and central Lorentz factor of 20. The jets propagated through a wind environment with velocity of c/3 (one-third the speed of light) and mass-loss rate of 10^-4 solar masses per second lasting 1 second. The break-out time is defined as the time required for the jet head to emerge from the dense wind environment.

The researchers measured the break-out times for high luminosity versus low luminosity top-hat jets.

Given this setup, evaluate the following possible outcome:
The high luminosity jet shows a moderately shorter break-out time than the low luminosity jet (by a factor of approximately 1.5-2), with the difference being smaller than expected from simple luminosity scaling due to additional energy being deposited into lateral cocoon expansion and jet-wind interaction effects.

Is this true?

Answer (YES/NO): NO